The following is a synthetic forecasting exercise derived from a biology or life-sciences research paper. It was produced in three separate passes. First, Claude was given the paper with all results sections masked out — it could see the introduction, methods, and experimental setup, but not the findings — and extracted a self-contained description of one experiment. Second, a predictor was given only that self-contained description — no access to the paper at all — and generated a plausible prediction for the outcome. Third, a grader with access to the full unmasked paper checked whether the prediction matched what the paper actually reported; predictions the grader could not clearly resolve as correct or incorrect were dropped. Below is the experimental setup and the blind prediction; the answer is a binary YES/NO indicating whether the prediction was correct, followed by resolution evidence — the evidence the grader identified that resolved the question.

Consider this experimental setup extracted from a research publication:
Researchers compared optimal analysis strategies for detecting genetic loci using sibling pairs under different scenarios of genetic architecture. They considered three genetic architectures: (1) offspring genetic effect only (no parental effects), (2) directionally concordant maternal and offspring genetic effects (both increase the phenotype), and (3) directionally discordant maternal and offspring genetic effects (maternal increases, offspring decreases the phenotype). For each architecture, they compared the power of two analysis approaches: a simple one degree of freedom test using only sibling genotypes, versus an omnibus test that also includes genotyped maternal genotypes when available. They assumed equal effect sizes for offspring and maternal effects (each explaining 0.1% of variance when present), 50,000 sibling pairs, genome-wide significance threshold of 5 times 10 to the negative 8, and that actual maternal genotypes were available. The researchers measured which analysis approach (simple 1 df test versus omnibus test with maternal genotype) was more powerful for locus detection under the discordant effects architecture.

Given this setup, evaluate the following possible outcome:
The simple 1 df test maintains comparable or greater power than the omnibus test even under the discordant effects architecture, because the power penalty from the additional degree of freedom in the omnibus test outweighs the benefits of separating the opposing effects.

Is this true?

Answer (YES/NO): NO